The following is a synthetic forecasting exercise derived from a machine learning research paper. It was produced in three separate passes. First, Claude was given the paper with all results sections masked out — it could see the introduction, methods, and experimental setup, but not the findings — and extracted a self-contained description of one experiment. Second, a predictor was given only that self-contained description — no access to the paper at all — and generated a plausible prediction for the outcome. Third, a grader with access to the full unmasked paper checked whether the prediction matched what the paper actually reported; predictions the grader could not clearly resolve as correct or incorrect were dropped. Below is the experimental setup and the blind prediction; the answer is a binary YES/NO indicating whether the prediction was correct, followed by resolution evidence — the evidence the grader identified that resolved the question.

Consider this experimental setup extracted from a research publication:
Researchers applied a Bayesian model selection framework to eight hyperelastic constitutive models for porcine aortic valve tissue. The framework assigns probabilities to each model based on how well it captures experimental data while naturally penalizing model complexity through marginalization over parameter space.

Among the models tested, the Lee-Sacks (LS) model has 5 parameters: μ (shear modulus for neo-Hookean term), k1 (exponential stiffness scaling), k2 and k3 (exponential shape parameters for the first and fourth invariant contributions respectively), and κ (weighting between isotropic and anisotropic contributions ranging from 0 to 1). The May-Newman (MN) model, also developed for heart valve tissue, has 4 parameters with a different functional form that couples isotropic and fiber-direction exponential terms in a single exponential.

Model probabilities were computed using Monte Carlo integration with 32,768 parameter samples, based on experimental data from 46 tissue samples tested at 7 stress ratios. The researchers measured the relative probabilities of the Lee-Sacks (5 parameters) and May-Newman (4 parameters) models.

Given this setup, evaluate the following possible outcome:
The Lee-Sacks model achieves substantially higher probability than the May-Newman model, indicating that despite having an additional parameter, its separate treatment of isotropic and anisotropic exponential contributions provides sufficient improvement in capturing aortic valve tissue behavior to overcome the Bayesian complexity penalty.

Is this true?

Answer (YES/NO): NO